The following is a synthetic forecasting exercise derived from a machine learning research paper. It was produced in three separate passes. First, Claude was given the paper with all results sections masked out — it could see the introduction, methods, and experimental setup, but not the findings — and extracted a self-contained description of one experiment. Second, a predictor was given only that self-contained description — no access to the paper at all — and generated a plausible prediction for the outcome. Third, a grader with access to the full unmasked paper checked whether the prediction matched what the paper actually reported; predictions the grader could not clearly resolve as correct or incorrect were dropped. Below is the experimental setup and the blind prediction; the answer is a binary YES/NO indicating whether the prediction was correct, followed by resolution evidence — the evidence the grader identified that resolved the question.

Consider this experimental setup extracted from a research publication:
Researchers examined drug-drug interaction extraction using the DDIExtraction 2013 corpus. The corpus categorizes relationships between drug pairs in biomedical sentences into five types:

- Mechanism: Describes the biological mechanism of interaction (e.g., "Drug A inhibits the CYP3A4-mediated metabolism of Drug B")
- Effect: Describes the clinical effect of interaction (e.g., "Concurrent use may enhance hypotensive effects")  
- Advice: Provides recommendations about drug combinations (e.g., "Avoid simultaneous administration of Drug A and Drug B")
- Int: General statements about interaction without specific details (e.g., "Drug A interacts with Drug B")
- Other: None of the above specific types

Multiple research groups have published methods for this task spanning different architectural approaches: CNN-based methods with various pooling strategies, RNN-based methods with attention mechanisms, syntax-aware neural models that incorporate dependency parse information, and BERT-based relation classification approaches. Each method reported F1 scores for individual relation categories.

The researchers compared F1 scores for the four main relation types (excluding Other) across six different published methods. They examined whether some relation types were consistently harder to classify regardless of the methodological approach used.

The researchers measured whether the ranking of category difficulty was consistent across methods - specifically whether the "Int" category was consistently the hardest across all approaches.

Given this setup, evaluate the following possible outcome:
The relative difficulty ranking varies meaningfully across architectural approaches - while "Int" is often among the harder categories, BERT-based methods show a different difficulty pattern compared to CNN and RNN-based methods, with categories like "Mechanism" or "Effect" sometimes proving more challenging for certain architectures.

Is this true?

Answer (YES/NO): NO